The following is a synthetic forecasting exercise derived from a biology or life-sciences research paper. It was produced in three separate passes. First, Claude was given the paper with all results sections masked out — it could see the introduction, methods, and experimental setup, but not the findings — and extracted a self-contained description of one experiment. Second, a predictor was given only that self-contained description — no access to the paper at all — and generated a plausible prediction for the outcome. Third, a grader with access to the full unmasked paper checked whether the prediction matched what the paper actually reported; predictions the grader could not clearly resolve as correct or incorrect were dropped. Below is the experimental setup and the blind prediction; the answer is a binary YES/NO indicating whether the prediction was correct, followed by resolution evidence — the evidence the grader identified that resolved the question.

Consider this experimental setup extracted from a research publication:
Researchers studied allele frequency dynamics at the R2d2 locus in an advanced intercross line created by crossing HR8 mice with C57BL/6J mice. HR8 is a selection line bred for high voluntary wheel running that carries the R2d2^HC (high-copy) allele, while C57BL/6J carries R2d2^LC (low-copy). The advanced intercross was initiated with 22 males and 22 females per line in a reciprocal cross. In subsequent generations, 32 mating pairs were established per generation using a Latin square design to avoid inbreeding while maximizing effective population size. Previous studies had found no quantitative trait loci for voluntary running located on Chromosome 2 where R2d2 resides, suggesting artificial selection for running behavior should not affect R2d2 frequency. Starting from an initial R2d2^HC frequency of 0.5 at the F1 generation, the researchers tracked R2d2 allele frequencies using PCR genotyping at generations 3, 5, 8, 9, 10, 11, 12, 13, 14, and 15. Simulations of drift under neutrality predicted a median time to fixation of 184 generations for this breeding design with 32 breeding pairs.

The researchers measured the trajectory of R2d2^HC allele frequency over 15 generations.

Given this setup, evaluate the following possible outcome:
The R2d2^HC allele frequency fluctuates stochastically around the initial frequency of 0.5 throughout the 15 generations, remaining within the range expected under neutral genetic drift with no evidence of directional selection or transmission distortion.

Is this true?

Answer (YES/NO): NO